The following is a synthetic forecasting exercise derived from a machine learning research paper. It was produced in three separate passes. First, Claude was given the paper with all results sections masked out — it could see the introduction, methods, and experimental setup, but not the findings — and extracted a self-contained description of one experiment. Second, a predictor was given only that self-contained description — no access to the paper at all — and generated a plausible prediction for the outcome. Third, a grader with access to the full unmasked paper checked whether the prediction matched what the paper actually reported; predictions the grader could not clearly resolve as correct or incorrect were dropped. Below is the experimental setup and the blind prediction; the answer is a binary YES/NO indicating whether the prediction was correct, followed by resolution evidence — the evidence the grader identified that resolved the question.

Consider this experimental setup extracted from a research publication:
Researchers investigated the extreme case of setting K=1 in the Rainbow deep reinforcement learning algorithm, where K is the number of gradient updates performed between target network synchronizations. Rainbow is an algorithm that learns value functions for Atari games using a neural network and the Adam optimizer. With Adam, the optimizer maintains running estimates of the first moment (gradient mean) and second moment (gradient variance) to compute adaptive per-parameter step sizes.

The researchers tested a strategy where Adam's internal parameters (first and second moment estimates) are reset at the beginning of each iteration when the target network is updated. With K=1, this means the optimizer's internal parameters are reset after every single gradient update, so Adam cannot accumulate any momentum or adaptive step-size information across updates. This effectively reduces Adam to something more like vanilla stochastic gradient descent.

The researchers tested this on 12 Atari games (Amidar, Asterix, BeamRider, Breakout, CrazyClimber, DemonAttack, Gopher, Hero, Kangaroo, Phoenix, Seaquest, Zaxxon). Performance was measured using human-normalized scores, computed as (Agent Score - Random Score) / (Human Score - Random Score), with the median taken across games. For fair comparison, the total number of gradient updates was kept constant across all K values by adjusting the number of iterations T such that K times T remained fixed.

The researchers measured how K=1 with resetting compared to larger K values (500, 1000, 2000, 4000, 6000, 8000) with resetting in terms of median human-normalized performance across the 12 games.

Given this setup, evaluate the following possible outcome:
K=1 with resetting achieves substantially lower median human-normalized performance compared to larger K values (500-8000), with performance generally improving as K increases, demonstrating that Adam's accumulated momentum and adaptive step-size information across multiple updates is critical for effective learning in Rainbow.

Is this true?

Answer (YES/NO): NO